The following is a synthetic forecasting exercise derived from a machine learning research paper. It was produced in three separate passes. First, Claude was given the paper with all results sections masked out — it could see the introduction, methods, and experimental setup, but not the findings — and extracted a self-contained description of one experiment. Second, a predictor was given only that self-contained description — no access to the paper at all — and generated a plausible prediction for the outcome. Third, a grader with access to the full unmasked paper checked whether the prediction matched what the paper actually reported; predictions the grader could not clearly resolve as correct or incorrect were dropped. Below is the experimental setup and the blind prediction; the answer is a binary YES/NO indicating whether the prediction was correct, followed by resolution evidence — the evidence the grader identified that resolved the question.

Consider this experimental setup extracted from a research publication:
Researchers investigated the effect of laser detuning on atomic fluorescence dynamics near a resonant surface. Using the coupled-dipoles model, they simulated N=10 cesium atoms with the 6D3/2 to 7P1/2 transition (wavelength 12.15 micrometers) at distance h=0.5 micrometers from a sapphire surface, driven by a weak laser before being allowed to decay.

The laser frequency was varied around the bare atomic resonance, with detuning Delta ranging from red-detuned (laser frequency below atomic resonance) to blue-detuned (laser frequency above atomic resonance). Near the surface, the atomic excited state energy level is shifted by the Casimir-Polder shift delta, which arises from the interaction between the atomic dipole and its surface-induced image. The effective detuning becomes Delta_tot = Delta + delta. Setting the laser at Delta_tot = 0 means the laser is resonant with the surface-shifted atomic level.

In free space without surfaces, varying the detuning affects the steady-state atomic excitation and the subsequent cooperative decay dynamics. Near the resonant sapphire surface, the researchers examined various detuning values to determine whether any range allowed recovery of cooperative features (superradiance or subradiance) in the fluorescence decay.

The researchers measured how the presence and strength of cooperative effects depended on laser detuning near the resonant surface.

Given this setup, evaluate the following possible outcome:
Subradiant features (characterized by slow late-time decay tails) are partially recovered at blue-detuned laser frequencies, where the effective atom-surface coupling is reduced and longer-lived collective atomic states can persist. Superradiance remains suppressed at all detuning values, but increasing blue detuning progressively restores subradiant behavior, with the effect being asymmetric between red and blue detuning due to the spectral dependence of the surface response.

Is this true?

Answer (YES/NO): NO